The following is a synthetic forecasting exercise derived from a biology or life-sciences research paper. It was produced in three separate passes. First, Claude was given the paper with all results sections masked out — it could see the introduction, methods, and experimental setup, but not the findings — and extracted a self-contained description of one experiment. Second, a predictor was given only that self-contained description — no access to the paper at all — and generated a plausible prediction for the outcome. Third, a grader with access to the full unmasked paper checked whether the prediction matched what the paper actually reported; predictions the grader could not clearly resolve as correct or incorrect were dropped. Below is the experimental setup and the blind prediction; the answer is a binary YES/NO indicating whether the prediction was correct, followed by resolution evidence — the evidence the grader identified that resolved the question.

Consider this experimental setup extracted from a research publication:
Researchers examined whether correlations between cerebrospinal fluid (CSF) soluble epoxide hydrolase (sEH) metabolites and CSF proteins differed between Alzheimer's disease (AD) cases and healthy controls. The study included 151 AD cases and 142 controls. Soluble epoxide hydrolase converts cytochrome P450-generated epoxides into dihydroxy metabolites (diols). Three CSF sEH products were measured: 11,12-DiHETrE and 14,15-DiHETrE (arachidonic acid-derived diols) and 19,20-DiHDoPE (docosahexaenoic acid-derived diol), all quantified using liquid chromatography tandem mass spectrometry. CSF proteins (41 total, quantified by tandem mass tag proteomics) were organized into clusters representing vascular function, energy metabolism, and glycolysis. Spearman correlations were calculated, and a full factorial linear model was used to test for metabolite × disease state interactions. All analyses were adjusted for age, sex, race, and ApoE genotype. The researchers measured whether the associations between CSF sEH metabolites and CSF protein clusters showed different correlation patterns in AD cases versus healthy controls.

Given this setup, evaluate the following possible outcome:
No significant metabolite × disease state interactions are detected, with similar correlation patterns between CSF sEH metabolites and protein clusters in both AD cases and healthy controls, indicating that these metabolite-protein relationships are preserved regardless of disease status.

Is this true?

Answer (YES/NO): YES